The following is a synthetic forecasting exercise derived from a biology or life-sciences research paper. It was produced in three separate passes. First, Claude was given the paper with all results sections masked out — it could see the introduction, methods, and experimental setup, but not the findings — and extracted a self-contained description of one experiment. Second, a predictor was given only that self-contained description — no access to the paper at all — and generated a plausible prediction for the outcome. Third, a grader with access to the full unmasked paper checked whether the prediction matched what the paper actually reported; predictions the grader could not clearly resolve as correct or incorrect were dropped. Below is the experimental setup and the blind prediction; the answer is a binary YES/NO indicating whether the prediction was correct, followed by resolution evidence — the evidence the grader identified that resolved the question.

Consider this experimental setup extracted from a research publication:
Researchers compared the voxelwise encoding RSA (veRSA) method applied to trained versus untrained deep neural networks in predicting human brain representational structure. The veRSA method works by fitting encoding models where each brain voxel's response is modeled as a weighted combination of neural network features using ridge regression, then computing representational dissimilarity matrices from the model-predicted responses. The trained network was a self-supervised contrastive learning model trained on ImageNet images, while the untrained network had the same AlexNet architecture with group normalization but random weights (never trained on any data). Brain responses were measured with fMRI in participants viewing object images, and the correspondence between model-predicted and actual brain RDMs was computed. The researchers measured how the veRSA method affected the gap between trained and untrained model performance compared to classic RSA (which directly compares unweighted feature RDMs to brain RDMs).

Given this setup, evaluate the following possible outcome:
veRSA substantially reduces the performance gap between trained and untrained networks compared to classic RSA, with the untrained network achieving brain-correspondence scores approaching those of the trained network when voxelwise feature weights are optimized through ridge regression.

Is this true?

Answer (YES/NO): YES